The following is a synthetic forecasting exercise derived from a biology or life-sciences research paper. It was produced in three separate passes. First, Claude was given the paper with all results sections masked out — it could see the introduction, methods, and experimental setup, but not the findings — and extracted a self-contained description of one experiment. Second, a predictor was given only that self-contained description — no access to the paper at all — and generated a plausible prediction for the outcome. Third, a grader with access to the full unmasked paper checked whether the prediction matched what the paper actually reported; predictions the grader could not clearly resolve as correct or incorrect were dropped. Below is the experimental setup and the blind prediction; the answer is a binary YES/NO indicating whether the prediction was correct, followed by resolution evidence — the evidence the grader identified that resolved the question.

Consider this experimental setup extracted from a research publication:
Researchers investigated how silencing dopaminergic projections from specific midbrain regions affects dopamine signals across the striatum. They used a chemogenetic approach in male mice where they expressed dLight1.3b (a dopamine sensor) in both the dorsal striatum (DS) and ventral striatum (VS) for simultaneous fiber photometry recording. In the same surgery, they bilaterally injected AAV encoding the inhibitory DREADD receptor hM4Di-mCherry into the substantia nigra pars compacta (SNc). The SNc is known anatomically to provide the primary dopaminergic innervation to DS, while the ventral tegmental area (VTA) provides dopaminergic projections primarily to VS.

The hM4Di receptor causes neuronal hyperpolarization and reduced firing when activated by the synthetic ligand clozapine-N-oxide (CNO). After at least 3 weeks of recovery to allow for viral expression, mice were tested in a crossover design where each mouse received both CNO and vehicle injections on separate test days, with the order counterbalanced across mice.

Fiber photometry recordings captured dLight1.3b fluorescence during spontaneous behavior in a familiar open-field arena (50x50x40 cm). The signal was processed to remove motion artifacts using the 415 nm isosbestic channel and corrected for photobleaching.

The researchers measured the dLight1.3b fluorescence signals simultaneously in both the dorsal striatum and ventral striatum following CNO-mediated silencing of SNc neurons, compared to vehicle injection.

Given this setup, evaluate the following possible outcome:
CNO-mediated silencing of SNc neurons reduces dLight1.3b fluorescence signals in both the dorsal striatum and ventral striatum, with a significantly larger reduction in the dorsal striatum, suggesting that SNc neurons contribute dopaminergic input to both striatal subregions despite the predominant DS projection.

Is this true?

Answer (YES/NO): NO